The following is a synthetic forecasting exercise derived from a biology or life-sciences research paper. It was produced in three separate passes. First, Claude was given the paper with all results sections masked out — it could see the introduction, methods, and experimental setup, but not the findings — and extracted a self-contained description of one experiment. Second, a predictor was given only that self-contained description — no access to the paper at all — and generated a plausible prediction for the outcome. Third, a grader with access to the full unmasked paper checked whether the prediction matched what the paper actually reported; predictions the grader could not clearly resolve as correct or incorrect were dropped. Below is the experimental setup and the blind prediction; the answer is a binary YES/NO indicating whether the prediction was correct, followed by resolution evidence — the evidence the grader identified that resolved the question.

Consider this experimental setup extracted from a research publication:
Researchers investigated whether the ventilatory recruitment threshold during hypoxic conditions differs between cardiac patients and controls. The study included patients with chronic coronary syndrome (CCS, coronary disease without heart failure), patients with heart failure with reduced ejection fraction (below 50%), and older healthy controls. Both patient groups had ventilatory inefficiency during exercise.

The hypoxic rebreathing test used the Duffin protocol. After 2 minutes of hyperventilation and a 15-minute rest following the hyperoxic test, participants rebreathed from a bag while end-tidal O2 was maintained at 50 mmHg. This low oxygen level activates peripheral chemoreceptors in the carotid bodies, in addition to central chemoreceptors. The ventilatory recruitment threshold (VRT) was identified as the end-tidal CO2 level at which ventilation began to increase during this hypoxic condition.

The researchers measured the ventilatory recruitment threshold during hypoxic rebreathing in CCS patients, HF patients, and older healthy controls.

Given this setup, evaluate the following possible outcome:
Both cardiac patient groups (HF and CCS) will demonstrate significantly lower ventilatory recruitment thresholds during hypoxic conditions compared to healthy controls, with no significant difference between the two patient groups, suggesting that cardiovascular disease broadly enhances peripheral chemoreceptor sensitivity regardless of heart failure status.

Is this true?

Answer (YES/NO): NO